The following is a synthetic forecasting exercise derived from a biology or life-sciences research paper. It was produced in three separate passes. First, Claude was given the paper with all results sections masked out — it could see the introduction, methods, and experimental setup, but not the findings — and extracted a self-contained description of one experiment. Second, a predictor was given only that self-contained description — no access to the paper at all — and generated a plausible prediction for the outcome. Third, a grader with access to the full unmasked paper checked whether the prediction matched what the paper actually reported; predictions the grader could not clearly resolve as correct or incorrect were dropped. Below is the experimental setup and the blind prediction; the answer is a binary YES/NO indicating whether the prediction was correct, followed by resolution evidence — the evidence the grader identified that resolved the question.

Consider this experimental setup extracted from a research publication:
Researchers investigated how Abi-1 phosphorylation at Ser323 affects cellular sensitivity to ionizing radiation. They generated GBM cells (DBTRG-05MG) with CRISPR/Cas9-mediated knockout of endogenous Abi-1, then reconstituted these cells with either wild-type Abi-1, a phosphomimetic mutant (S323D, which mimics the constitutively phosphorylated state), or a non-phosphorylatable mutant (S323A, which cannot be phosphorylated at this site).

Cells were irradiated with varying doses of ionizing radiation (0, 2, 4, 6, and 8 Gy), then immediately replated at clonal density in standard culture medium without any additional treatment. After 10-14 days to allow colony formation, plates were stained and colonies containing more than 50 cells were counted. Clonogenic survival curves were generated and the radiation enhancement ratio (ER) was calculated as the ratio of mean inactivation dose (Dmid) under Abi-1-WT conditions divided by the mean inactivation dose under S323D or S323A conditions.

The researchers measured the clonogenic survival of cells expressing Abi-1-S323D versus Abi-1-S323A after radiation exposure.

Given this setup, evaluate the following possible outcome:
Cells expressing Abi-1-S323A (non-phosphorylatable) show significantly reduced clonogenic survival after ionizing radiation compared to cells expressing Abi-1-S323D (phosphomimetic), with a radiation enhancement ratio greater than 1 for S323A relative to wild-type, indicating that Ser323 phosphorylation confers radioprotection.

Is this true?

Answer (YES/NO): NO